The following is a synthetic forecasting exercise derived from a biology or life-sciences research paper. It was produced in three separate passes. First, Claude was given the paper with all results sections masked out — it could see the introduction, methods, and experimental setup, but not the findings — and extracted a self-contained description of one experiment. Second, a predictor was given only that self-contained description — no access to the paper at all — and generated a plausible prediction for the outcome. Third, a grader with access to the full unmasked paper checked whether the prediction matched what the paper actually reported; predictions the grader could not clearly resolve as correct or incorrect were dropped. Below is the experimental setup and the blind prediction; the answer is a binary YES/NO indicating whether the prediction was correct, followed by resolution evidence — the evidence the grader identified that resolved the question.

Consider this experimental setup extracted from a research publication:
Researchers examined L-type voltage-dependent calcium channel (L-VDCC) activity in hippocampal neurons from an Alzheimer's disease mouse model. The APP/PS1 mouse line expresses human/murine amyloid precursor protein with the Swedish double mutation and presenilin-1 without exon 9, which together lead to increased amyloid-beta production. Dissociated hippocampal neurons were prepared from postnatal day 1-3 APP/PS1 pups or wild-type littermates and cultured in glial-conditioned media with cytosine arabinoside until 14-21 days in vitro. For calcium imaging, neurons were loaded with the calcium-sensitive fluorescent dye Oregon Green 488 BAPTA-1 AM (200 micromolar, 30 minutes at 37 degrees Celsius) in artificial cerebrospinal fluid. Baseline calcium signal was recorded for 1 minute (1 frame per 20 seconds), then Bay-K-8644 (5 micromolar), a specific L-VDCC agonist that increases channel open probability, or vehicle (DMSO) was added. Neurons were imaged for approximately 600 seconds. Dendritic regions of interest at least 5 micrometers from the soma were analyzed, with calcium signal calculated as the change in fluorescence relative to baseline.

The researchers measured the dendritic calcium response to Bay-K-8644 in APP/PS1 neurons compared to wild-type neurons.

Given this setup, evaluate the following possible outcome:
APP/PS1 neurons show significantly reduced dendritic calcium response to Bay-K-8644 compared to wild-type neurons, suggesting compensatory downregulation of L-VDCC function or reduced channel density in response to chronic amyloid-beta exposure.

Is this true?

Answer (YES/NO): YES